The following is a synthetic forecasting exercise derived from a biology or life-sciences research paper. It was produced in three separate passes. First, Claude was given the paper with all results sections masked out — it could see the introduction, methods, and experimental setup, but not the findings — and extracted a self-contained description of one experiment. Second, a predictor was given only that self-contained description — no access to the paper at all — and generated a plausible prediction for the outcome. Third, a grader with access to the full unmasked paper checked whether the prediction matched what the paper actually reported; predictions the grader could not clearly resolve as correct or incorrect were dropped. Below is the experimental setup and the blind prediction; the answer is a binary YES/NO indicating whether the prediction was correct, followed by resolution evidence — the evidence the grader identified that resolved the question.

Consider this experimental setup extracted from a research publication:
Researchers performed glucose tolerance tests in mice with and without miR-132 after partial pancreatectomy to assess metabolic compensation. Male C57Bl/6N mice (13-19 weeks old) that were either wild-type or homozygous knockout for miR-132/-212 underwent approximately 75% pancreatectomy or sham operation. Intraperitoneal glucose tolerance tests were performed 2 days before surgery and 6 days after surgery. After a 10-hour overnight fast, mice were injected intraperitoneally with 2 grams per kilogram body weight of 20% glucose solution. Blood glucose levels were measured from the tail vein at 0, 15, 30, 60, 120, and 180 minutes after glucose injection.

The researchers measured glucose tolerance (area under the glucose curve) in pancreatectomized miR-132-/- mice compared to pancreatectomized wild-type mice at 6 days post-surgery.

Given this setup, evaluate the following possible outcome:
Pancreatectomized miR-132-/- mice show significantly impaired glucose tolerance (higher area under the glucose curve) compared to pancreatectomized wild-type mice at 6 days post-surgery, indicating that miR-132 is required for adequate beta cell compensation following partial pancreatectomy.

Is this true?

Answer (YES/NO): NO